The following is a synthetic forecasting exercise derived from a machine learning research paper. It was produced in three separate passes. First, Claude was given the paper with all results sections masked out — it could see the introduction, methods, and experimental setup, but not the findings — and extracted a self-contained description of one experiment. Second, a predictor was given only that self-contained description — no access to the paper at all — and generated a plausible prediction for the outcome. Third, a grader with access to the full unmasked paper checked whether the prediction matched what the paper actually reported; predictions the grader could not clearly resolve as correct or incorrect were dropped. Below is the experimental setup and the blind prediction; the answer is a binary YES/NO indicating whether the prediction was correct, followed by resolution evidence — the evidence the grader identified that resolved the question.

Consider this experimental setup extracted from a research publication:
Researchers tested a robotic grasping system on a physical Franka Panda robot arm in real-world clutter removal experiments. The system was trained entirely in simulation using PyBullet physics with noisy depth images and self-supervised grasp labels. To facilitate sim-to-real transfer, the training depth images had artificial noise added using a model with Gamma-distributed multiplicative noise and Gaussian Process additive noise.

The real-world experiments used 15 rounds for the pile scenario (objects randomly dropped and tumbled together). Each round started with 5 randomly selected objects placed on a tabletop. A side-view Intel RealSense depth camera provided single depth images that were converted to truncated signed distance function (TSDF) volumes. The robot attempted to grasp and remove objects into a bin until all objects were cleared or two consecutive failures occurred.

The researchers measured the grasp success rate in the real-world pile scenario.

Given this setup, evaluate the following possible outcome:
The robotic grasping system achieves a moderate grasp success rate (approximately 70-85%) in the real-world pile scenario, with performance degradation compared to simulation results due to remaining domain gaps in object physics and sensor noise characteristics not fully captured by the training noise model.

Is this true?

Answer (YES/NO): NO